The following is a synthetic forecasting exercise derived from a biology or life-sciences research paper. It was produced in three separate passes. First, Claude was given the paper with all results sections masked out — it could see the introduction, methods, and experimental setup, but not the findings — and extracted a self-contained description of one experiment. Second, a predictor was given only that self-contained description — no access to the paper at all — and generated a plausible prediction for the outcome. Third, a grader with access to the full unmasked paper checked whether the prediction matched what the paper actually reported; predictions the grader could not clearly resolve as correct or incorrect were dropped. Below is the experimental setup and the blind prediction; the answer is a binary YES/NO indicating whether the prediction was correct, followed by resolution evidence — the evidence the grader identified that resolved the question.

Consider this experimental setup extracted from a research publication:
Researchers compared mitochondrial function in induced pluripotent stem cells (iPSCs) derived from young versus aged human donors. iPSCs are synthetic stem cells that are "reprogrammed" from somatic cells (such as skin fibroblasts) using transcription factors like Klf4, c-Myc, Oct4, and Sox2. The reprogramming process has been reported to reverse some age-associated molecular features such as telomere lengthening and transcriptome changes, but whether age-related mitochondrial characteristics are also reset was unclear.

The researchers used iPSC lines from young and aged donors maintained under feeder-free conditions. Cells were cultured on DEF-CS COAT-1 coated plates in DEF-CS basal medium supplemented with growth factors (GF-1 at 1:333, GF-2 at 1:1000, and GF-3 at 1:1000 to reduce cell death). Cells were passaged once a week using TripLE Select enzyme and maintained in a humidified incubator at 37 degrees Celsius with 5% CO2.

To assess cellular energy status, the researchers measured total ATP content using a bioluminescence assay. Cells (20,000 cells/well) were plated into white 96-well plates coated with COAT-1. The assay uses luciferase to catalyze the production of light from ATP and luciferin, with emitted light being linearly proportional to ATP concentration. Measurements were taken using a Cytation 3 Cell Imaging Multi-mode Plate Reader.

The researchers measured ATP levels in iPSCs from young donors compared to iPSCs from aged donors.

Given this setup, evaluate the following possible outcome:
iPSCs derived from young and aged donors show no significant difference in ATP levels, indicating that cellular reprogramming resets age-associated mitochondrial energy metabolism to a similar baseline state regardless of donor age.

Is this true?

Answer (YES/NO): NO